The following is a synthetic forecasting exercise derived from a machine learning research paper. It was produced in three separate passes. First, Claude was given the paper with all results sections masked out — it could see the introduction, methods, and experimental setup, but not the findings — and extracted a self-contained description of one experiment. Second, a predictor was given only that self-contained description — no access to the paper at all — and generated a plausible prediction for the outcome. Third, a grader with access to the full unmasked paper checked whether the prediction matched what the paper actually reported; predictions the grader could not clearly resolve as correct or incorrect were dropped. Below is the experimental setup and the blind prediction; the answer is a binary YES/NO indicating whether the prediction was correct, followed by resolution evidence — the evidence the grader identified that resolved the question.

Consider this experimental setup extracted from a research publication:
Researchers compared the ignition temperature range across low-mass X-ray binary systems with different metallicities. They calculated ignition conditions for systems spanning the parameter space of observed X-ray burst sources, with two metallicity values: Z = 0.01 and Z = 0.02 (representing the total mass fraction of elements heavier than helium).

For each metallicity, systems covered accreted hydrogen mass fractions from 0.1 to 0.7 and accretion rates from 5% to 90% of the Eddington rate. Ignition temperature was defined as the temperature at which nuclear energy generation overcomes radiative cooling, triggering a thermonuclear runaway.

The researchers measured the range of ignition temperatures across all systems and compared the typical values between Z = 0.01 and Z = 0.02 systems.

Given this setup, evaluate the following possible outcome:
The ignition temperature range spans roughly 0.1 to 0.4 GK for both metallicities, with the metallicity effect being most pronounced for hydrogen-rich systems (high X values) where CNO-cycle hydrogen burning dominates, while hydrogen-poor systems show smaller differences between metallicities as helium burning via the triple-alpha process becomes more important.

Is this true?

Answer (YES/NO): NO